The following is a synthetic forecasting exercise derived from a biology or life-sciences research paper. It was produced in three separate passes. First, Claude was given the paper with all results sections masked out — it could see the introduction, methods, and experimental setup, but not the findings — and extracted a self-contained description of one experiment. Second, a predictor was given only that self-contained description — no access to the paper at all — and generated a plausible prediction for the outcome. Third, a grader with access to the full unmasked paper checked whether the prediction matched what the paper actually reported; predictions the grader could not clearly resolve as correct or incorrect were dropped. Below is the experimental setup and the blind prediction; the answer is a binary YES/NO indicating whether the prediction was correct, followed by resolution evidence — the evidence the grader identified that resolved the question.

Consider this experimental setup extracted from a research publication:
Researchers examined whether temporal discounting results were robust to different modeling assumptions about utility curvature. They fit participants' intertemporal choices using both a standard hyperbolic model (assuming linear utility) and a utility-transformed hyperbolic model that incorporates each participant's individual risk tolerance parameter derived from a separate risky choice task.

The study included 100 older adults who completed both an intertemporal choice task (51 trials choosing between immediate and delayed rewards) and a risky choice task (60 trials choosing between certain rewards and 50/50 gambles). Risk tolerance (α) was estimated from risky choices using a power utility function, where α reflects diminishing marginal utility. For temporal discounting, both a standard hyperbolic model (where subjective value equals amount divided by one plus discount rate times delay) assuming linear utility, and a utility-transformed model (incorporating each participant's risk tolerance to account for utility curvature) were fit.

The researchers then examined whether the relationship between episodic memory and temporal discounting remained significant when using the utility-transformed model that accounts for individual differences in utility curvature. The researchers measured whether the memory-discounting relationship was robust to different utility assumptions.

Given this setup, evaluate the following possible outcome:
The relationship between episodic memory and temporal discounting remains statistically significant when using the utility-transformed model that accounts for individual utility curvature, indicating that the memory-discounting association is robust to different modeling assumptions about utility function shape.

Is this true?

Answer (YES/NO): YES